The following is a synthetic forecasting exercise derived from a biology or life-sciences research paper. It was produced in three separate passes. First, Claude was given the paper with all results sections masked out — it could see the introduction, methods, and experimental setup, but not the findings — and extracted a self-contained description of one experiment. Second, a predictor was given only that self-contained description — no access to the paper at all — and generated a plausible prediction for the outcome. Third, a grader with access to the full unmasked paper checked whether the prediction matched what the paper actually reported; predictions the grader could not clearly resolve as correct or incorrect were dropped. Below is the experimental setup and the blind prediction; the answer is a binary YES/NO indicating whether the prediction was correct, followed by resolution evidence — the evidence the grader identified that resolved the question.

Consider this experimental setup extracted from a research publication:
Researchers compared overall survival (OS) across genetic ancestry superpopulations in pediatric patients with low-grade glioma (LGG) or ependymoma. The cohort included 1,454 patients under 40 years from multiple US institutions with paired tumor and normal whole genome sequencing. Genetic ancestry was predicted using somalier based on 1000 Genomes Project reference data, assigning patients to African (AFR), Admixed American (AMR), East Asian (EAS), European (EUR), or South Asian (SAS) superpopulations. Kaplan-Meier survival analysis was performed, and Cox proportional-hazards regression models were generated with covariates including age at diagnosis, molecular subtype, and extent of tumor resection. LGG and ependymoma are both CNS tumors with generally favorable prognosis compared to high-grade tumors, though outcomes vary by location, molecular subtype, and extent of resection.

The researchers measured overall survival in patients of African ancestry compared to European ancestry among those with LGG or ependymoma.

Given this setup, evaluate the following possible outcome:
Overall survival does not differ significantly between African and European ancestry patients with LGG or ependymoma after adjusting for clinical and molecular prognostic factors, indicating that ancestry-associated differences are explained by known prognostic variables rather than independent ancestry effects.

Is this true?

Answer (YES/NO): NO